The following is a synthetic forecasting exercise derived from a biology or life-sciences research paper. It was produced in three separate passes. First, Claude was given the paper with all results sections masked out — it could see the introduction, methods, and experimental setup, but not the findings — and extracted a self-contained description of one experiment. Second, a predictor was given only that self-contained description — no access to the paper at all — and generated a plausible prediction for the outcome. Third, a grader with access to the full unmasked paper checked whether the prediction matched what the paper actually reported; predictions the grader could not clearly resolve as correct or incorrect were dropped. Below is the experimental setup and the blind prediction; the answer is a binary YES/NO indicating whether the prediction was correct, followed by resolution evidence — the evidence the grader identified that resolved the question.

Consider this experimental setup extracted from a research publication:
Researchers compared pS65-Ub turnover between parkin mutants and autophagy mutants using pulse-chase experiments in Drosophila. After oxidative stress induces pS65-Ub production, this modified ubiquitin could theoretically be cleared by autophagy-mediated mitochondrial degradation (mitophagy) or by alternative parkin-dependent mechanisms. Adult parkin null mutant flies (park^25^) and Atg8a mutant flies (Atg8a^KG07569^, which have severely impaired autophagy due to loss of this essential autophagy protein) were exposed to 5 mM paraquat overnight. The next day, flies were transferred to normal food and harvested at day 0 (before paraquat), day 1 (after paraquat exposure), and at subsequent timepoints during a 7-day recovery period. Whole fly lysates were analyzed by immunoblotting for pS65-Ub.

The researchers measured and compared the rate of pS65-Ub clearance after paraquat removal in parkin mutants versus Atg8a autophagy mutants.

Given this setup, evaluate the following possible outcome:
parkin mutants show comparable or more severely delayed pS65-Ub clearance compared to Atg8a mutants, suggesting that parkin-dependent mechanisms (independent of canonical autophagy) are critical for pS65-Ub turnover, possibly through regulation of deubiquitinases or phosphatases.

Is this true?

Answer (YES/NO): YES